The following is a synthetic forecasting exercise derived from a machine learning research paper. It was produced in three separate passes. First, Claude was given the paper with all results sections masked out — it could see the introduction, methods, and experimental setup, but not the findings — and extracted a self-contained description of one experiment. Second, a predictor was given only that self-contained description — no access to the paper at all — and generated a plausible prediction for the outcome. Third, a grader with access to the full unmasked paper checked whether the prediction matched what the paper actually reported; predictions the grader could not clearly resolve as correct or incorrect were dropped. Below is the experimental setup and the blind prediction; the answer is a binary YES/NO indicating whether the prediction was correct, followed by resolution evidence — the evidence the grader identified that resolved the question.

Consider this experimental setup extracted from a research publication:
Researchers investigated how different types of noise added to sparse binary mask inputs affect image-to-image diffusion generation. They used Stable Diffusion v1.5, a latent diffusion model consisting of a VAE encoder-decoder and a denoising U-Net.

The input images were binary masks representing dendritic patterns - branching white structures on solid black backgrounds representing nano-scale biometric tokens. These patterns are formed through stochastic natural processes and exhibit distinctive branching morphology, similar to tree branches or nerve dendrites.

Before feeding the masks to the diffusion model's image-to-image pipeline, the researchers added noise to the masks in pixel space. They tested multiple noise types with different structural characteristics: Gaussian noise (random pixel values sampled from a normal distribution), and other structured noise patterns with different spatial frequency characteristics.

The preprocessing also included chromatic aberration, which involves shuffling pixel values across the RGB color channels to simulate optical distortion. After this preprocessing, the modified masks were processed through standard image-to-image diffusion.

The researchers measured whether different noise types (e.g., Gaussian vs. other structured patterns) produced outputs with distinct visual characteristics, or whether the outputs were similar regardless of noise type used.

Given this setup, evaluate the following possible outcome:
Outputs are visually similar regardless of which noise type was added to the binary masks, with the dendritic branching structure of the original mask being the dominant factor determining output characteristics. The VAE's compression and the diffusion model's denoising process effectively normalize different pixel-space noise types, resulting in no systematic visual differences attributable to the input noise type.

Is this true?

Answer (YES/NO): NO